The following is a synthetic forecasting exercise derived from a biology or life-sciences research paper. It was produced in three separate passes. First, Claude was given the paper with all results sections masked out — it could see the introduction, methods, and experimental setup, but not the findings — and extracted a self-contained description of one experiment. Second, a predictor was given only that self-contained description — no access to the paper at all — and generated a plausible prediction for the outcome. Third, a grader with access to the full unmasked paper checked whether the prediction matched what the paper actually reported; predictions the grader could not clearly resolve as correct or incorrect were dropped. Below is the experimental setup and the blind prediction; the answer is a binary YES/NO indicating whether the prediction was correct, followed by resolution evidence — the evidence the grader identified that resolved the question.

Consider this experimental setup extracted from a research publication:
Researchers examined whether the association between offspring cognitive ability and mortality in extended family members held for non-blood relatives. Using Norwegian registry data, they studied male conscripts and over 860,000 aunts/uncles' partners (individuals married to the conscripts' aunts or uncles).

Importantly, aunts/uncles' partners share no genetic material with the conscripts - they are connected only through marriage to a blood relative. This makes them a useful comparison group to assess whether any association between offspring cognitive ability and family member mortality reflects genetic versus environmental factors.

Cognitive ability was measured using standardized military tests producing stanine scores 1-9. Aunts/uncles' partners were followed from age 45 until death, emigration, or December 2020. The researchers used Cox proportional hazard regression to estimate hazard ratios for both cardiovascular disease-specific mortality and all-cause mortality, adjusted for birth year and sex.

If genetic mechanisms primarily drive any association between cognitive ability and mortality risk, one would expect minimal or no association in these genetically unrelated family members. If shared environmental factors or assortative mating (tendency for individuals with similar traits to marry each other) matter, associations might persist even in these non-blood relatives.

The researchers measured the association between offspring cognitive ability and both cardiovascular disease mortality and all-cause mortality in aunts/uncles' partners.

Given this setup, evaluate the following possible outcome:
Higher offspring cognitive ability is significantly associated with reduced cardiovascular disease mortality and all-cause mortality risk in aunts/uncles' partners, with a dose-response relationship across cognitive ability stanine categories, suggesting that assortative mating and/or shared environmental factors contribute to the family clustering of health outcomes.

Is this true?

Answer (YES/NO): YES